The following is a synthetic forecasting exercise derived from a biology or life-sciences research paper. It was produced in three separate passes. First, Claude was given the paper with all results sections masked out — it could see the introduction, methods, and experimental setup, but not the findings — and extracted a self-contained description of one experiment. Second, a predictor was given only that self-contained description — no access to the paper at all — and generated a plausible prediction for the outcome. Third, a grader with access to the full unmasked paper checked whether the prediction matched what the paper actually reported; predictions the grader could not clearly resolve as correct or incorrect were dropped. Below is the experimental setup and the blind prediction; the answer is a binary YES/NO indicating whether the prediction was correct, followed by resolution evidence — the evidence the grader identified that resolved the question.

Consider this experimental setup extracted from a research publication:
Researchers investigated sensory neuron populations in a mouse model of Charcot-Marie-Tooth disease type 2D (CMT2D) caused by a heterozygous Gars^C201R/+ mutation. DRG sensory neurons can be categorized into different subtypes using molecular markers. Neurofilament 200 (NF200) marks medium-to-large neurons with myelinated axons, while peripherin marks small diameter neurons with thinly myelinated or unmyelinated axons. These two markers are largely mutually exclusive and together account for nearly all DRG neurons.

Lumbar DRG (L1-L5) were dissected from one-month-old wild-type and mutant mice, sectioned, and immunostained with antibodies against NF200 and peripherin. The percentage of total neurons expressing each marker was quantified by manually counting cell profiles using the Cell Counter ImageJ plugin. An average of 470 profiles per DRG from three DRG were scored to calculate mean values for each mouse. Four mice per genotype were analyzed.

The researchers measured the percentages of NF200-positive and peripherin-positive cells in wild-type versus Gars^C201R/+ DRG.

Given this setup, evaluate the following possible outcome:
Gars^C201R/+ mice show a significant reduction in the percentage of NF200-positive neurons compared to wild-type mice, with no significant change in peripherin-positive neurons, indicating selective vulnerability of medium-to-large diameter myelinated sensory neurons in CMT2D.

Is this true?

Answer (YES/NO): NO